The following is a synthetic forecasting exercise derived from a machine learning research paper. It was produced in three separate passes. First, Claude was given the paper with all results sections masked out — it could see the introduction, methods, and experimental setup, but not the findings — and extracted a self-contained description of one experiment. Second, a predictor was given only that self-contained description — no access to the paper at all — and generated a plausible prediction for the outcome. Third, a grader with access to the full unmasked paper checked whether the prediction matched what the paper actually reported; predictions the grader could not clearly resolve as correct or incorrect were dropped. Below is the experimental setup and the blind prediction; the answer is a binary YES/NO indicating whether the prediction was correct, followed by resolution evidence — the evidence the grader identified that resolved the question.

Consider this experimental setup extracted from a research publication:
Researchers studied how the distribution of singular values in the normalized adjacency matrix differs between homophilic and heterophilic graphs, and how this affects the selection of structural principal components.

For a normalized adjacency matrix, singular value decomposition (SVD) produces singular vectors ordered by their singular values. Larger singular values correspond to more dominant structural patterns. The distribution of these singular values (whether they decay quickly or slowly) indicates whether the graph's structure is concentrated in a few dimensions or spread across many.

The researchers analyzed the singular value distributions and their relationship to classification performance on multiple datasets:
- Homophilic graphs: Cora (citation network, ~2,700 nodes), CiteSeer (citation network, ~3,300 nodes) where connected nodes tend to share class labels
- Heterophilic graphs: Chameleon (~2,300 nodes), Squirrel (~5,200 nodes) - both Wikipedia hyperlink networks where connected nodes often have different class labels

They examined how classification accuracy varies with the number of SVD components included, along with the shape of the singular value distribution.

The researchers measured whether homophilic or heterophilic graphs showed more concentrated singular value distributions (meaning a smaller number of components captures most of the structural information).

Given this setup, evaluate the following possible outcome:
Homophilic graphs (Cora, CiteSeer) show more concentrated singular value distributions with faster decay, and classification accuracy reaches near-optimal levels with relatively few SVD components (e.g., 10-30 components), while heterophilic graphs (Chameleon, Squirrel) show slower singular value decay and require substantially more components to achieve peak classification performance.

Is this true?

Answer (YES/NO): NO